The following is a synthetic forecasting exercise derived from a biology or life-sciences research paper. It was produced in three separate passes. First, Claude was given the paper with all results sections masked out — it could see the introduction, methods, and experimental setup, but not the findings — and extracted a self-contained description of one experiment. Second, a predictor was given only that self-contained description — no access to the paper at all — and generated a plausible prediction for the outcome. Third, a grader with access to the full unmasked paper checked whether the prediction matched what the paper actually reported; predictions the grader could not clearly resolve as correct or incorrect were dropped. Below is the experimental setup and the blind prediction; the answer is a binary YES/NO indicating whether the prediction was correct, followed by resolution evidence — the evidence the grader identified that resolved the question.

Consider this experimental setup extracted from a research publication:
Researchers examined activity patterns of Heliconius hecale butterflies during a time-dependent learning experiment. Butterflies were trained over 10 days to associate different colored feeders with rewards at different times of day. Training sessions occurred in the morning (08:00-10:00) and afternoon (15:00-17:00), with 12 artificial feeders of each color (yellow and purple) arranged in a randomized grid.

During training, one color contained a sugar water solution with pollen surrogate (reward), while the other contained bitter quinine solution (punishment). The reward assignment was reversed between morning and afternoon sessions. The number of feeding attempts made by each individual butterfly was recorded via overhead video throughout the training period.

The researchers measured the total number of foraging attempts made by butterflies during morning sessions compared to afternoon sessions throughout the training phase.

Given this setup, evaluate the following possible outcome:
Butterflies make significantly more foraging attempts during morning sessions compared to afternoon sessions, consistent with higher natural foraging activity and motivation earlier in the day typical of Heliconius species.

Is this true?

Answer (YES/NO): NO